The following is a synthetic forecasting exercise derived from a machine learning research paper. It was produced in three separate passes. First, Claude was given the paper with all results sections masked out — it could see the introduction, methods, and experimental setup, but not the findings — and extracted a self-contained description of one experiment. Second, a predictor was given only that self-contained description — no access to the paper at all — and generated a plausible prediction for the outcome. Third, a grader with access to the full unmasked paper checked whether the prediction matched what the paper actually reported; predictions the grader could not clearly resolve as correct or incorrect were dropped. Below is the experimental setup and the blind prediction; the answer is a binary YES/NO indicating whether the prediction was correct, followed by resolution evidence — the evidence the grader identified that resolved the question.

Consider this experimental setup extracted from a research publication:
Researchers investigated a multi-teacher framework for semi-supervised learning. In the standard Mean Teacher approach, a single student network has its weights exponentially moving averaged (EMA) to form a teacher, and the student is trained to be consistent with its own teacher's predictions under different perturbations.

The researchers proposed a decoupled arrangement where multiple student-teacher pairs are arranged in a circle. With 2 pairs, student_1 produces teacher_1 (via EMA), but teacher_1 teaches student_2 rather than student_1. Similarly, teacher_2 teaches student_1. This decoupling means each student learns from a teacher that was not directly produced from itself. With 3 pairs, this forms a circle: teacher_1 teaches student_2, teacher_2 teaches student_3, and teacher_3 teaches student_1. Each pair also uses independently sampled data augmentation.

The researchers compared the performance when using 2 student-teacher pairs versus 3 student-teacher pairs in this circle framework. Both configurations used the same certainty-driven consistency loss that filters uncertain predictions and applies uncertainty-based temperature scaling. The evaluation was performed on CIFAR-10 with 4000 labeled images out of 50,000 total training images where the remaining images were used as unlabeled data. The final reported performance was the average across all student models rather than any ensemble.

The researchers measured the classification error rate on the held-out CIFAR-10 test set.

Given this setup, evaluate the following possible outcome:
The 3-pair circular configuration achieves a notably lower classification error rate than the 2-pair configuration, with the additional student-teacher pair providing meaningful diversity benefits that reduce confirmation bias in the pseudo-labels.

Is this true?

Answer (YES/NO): YES